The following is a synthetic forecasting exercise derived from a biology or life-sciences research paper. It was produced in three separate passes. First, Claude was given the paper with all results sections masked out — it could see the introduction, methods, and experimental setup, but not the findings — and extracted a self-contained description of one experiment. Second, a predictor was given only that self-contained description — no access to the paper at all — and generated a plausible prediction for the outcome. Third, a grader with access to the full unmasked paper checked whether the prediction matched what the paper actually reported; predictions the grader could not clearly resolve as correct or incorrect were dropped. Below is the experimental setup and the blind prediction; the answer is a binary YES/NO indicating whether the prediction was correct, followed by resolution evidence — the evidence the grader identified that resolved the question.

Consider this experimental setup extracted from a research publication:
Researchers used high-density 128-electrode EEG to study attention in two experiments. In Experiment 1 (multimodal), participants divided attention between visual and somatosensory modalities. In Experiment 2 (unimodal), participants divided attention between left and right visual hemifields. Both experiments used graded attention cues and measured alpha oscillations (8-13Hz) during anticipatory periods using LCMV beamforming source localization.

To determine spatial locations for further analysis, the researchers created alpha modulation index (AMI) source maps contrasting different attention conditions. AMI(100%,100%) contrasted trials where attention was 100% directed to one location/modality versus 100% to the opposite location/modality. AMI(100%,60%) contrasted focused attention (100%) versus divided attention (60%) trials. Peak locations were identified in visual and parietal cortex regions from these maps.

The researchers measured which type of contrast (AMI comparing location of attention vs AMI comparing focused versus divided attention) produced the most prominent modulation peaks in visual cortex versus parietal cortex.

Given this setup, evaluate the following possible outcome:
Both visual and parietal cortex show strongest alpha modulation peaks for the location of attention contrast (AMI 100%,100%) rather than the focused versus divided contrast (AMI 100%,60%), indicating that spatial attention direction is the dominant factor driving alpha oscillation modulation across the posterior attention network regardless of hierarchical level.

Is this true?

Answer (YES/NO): NO